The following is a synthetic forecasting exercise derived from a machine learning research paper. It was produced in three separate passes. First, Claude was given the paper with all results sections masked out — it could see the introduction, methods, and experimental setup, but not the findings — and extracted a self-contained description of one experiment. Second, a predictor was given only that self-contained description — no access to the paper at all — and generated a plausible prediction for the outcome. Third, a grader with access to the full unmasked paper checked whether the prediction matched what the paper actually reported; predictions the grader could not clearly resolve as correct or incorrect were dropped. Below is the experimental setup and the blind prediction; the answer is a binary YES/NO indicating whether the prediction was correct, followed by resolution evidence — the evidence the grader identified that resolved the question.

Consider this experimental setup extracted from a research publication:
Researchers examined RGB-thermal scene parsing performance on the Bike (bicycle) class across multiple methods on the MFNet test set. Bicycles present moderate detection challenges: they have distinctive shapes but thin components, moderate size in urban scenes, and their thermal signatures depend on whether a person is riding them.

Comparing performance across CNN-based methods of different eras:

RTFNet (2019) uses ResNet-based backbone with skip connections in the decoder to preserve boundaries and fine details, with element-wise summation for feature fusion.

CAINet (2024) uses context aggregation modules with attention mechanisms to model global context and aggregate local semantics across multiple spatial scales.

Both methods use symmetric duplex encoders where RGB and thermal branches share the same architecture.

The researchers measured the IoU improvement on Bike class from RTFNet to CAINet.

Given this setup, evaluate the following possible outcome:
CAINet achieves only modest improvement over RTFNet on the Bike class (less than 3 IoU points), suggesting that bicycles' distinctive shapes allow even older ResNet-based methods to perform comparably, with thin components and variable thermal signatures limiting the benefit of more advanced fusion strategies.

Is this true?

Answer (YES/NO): NO